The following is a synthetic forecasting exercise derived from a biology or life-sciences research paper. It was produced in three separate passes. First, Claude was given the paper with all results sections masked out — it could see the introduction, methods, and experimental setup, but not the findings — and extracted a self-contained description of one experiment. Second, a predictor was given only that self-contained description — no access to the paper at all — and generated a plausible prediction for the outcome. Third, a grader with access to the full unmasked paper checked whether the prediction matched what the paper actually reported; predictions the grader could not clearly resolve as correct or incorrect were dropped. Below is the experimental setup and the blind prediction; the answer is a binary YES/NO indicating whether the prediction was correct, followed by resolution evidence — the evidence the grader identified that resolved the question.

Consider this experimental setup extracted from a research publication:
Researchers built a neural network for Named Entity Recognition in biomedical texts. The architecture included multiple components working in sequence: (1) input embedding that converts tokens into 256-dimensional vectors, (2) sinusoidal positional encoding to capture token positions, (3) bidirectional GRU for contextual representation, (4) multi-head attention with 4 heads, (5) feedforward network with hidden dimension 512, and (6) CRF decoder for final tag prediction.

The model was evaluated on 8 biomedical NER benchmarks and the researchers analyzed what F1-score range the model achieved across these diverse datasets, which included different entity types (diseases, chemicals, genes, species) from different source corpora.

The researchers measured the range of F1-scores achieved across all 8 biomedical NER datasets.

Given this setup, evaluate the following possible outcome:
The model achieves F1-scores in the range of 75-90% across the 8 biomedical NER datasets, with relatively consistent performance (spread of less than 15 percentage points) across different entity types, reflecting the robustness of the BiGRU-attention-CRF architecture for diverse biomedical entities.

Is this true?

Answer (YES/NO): NO